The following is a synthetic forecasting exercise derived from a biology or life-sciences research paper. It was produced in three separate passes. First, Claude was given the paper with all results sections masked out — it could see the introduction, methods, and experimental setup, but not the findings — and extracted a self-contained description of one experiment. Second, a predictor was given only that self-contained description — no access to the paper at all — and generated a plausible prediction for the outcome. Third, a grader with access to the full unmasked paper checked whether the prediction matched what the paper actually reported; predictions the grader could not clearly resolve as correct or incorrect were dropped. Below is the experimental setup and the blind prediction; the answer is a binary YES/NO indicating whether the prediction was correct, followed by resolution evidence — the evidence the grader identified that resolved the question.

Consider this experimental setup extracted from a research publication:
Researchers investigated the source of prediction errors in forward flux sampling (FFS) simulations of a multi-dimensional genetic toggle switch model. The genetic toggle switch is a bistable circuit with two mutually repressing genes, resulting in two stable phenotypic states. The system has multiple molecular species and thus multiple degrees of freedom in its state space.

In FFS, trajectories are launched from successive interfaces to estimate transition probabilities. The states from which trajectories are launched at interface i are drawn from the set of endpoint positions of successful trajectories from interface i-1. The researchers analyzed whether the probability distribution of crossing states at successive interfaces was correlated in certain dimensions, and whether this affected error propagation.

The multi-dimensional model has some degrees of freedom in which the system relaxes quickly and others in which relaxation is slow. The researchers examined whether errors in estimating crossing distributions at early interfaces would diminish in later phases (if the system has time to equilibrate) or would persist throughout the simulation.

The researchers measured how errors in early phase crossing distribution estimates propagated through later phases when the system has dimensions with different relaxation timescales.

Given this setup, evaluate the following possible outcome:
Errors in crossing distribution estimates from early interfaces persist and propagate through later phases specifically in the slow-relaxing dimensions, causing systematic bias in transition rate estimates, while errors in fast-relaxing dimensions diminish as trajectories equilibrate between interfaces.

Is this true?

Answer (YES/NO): YES